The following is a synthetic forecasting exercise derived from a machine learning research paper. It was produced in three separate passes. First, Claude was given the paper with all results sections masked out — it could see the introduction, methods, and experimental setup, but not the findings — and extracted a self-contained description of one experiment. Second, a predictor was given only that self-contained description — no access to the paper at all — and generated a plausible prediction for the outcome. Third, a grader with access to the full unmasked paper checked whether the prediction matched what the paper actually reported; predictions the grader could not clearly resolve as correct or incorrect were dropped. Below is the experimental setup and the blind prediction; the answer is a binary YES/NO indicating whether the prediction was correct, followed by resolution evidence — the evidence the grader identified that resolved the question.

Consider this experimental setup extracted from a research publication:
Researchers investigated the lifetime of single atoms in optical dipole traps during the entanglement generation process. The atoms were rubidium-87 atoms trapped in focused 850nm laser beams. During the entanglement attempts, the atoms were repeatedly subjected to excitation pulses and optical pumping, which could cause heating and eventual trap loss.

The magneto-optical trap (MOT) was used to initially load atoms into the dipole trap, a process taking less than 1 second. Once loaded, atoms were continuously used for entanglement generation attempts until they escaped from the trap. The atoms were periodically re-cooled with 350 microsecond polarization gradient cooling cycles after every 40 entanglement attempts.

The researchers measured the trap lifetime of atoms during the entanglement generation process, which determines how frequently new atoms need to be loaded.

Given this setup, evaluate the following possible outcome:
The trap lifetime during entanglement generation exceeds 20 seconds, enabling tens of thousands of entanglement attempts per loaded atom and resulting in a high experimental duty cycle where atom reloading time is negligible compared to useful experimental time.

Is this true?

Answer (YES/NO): NO